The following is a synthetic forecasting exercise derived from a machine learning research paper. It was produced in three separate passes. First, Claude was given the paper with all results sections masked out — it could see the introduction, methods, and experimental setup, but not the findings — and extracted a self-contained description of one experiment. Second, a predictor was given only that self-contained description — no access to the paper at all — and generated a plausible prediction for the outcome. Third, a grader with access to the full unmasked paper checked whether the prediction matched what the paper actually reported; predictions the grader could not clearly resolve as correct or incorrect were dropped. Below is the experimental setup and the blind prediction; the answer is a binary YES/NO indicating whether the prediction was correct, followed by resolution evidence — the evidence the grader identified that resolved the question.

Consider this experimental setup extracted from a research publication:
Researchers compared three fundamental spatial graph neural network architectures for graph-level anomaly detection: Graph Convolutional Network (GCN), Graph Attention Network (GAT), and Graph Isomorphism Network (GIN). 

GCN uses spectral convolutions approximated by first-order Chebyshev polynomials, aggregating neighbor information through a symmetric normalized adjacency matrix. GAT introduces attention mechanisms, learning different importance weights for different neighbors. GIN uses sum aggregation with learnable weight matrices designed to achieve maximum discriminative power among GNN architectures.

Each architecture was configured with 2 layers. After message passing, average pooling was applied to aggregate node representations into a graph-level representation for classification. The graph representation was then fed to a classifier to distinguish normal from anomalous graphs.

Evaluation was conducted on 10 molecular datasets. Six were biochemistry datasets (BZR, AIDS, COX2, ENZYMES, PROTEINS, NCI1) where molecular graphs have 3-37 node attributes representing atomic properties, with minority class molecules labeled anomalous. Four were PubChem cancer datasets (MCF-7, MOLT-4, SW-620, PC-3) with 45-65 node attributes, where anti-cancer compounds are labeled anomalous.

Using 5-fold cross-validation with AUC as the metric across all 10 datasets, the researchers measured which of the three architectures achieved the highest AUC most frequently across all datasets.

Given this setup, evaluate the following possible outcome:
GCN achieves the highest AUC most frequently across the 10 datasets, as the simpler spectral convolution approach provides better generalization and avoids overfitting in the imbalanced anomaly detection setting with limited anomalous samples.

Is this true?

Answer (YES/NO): NO